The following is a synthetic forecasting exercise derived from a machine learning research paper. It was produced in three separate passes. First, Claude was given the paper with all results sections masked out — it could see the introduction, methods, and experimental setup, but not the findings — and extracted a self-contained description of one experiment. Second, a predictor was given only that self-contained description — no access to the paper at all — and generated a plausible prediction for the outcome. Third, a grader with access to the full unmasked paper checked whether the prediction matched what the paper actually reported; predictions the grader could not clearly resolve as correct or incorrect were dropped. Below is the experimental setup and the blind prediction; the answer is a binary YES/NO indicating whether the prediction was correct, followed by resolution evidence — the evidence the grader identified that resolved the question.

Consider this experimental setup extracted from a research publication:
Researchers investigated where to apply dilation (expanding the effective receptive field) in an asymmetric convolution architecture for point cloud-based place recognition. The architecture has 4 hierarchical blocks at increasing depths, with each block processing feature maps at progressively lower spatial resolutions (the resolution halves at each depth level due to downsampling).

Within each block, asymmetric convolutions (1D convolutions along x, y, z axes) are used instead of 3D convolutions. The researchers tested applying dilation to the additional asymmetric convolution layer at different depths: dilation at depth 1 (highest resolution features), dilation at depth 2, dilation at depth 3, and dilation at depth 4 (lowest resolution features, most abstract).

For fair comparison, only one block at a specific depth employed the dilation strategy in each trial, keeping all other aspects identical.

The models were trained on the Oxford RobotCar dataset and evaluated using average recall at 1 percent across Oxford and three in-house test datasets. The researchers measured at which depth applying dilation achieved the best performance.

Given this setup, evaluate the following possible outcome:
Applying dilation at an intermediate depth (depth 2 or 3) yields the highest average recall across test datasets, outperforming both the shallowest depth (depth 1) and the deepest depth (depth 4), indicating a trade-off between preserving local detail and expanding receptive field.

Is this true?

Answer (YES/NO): NO